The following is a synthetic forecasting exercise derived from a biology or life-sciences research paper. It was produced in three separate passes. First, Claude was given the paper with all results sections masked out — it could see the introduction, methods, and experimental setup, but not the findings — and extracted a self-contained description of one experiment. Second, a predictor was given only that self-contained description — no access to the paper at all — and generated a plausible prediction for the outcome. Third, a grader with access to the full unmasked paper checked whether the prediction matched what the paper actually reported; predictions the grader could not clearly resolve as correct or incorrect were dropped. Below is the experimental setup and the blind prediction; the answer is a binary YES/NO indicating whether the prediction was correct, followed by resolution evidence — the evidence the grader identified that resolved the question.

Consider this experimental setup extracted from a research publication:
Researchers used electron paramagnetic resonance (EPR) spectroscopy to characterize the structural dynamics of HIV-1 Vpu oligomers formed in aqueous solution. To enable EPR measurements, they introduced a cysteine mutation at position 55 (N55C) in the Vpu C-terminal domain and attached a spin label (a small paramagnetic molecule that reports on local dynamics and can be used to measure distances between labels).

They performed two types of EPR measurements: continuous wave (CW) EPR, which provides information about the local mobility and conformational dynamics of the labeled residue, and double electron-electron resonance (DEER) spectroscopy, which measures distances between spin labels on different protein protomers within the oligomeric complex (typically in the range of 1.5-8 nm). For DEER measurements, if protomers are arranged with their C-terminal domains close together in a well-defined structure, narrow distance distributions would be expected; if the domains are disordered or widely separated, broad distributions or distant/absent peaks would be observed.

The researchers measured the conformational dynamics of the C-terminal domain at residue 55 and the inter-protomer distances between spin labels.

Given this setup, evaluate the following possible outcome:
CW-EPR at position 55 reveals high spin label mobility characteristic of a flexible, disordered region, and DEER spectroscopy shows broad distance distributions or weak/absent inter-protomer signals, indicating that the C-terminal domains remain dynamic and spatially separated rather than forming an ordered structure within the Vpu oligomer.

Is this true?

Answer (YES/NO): YES